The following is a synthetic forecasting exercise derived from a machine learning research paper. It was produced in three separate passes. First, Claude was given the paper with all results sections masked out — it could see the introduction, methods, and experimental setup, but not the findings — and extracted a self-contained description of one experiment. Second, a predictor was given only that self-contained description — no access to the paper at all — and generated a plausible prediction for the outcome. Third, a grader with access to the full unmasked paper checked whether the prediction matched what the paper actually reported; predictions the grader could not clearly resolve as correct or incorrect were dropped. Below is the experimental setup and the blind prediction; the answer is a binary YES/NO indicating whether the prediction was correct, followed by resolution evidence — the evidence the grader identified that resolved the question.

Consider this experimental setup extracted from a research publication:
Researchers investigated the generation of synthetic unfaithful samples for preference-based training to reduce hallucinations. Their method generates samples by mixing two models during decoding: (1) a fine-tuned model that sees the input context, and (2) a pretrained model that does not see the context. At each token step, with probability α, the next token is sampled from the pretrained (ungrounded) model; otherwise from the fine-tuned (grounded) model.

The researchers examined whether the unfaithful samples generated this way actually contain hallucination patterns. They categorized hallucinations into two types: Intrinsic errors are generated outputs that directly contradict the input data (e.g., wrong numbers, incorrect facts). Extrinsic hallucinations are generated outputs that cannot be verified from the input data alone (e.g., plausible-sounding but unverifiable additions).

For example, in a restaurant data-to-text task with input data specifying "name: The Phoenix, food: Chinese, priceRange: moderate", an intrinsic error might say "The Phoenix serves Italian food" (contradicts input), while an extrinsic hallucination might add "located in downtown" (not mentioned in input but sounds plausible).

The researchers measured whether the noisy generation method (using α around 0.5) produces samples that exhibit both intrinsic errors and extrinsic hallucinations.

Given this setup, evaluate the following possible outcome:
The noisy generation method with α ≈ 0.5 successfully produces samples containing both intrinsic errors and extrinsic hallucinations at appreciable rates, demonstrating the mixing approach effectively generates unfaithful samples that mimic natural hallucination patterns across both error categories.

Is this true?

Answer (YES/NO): YES